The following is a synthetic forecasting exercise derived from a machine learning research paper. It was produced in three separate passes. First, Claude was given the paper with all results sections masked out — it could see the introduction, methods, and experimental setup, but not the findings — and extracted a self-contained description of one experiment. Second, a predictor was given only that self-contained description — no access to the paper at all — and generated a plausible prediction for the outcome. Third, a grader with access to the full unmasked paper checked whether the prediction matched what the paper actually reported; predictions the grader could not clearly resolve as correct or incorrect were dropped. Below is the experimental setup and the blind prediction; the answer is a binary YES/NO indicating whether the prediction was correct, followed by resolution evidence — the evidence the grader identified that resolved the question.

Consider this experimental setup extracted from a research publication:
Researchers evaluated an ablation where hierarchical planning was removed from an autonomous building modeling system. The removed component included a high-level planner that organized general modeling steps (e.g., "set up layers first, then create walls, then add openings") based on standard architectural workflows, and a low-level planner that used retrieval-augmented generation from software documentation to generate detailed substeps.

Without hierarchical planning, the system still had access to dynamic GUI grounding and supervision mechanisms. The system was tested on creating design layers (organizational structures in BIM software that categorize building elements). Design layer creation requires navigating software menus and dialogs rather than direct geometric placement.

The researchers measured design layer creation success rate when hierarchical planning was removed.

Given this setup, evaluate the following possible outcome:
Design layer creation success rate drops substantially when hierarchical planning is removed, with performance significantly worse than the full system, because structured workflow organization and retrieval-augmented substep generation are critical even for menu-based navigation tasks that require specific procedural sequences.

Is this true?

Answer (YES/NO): YES